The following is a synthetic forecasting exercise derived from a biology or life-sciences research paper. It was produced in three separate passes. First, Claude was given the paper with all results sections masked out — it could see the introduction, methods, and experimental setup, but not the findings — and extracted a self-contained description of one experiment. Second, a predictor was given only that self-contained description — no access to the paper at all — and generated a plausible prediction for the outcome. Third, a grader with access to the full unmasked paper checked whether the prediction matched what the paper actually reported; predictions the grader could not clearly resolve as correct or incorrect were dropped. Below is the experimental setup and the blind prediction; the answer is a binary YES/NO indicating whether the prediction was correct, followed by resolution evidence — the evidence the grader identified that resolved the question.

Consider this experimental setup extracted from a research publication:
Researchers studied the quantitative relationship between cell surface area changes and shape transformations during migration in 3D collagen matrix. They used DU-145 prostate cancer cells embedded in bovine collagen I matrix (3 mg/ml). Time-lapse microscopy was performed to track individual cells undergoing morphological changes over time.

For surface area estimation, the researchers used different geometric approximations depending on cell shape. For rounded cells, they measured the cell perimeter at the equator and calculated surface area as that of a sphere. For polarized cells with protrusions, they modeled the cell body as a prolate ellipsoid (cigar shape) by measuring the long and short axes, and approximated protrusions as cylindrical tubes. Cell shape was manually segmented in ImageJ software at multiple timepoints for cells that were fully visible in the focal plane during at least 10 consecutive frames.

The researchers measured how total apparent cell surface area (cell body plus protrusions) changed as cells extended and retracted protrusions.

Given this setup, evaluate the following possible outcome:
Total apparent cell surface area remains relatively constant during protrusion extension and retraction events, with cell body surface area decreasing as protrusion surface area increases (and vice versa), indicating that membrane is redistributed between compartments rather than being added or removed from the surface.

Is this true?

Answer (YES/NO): NO